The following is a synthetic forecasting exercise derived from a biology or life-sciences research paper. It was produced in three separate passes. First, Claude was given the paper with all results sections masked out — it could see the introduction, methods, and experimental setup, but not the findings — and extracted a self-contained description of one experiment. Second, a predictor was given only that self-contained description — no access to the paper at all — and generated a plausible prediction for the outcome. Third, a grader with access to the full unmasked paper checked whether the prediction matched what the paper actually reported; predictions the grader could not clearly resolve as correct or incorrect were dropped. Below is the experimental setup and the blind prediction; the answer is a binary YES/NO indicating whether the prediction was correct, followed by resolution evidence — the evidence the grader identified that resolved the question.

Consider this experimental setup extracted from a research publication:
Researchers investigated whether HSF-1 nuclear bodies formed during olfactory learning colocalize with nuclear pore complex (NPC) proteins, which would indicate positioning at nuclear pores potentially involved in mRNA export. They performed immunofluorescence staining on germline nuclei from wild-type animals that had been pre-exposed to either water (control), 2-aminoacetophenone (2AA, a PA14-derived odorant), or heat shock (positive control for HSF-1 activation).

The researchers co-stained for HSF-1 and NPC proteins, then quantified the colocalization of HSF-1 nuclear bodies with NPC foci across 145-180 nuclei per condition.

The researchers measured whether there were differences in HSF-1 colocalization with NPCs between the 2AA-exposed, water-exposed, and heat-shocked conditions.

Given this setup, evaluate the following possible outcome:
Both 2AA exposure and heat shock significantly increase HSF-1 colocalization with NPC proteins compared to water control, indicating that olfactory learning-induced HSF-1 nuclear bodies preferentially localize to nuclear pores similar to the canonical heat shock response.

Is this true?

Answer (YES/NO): NO